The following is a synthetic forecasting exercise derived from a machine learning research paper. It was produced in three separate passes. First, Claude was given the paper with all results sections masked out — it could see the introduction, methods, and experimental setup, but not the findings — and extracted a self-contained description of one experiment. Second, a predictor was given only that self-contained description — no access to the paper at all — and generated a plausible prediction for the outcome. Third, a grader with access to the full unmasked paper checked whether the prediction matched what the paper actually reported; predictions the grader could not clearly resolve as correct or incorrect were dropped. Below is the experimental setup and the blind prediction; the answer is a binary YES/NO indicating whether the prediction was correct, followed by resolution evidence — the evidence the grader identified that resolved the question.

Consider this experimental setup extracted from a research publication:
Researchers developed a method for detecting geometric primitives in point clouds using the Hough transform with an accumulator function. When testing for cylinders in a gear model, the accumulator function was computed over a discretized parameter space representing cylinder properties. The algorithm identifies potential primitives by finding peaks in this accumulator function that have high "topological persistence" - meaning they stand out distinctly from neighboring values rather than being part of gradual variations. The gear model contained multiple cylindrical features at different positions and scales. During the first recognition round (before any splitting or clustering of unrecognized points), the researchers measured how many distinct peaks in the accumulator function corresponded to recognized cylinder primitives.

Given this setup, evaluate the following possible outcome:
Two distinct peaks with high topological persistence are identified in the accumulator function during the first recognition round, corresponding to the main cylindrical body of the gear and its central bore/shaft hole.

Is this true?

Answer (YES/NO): NO